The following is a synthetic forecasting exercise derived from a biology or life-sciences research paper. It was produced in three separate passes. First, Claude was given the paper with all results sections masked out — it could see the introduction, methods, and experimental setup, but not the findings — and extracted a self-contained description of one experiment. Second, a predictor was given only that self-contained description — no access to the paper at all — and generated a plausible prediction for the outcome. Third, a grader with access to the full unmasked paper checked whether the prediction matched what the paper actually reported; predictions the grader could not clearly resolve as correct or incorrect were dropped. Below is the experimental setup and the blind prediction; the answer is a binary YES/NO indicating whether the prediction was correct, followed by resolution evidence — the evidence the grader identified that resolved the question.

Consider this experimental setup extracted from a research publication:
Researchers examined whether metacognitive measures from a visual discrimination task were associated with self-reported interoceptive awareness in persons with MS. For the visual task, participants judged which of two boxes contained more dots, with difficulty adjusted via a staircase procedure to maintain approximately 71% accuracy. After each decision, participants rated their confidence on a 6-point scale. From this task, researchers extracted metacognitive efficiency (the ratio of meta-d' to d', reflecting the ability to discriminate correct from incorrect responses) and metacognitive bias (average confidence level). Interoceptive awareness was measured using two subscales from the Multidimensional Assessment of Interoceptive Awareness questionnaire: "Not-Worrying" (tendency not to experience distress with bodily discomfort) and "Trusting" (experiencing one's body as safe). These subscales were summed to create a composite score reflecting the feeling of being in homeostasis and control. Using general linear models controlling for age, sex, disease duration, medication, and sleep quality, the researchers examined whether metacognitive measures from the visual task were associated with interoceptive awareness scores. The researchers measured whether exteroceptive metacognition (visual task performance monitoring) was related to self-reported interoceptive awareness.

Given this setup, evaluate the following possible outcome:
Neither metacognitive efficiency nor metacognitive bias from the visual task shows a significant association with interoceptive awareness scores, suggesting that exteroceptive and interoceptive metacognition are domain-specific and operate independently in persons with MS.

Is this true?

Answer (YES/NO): YES